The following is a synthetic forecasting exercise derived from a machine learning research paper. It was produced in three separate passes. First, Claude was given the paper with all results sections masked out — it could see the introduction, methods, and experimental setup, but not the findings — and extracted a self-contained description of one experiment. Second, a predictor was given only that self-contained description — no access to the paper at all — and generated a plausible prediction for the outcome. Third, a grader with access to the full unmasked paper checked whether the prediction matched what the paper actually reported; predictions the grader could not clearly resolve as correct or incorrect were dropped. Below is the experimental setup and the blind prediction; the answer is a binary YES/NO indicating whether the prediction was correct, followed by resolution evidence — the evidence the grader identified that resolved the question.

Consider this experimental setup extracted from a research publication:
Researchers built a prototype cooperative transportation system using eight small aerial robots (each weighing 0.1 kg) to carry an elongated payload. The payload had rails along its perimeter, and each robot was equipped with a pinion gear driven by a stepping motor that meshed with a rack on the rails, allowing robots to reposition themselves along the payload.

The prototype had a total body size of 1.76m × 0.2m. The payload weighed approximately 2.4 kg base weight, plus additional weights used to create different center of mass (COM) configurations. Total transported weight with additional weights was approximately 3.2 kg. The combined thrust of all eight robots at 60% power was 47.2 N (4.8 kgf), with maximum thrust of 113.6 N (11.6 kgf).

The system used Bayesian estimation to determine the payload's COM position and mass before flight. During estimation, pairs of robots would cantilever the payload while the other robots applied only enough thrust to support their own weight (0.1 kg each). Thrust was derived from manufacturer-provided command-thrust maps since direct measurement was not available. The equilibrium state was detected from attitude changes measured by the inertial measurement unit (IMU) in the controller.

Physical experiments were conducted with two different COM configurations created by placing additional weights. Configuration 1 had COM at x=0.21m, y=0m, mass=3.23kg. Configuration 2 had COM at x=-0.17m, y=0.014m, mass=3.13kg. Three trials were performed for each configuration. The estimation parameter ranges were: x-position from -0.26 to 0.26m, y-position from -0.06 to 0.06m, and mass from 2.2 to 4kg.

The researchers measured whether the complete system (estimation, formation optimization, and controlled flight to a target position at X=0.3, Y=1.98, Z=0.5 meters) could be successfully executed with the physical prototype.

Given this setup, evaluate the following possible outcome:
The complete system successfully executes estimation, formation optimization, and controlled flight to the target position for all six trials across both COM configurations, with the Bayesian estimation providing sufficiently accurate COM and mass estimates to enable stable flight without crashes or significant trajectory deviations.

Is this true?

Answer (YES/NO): YES